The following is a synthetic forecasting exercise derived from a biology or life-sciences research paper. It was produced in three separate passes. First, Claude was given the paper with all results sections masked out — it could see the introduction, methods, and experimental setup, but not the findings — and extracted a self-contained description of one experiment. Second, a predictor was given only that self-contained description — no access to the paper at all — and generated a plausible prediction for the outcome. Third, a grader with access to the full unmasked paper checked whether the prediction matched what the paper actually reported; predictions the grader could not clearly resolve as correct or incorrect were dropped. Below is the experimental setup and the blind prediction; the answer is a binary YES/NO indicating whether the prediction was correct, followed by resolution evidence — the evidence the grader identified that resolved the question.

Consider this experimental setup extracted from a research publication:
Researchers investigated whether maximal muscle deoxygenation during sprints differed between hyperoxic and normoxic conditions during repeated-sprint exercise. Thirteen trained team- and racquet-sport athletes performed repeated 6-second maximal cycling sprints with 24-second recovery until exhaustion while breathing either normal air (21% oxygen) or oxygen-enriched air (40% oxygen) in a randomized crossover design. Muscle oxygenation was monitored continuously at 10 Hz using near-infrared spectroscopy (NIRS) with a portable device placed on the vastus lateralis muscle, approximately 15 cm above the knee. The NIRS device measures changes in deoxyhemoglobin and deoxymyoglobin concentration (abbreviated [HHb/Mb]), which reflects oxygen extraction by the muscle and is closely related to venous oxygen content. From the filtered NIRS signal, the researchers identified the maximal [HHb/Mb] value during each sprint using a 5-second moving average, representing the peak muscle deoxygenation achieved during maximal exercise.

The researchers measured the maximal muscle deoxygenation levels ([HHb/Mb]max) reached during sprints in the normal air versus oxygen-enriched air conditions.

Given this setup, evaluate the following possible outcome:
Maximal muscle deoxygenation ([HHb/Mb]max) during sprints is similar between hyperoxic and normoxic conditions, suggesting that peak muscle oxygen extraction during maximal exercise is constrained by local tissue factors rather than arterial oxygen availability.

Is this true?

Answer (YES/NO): YES